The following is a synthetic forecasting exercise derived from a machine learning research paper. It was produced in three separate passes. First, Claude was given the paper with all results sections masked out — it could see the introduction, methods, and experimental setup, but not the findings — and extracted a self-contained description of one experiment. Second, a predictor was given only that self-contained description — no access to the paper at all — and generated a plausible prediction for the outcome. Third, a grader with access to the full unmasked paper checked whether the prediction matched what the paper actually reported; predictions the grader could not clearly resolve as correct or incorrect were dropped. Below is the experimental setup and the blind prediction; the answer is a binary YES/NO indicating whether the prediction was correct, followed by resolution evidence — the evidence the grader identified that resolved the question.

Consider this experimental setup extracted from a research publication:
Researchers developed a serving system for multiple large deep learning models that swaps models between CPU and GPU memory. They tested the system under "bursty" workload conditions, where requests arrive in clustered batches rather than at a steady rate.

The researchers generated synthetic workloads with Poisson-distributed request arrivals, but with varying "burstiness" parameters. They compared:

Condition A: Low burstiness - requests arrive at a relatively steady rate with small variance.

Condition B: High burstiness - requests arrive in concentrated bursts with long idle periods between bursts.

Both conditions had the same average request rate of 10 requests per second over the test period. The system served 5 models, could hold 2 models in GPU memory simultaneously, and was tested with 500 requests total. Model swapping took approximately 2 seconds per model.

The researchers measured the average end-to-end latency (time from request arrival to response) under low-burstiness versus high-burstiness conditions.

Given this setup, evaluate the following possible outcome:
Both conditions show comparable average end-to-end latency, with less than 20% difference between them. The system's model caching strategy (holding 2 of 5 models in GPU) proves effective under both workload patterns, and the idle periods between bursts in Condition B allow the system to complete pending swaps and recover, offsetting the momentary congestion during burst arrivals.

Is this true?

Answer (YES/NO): NO